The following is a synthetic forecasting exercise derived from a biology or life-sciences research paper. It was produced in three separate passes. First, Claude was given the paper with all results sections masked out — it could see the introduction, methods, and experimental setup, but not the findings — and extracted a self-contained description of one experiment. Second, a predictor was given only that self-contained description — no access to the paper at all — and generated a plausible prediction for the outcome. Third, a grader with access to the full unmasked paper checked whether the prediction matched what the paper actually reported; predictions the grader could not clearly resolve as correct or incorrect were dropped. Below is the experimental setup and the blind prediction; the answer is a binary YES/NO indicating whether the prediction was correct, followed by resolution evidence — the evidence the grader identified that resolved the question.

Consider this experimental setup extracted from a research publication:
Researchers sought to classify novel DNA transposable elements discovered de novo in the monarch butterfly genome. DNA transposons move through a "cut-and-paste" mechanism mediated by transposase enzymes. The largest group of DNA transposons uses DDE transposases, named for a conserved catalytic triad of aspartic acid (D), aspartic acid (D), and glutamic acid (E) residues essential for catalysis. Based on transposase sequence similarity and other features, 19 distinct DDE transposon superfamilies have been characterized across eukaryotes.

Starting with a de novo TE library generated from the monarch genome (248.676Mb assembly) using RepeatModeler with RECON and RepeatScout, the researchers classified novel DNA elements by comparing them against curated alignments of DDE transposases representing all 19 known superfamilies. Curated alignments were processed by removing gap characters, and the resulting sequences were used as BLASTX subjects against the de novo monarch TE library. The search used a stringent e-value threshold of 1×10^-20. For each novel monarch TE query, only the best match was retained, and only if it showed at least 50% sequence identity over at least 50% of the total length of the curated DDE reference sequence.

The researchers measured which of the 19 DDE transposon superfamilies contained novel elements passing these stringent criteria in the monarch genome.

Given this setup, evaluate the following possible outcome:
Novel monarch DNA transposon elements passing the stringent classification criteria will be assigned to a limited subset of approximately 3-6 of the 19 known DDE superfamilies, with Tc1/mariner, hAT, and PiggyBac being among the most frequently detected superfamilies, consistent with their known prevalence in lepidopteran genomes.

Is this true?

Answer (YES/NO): NO